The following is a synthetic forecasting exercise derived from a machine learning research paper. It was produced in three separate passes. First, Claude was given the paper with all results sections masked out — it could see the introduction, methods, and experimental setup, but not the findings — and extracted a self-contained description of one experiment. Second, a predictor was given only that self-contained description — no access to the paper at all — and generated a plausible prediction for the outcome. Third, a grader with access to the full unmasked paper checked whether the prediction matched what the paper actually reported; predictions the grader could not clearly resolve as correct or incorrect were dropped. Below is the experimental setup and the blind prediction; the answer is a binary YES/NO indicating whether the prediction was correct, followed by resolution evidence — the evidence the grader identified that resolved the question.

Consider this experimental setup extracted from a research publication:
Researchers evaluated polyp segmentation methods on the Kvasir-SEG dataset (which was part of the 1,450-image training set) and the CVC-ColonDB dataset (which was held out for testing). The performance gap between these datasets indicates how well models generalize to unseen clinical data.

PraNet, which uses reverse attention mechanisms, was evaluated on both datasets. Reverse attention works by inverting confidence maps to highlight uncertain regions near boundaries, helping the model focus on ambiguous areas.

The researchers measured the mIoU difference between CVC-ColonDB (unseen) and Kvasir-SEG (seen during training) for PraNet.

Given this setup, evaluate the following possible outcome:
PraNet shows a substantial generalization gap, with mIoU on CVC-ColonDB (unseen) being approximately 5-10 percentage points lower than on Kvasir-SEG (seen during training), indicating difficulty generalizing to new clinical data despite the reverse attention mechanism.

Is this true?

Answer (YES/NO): NO